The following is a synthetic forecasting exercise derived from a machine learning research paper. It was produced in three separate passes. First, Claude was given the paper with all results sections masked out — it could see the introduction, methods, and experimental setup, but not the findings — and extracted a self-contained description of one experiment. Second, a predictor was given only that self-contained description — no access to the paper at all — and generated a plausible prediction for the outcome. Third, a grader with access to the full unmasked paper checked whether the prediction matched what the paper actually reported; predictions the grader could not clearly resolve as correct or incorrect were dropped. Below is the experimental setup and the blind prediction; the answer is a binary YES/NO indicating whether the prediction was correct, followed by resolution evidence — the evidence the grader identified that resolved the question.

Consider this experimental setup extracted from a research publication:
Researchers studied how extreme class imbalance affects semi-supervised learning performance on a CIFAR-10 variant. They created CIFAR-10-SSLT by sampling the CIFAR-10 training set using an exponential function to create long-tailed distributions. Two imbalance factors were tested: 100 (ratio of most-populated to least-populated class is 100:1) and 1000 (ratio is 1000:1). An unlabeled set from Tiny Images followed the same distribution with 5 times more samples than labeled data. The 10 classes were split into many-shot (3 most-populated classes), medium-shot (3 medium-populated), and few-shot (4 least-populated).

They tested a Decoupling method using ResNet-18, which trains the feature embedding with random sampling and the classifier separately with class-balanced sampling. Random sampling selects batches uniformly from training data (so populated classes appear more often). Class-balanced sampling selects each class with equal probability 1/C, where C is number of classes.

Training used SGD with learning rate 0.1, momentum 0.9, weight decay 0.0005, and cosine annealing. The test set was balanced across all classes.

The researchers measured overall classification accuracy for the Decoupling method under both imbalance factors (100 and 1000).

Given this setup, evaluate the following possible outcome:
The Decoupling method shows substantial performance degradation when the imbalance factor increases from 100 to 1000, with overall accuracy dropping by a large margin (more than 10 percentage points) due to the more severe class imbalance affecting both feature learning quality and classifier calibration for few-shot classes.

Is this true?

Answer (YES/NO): YES